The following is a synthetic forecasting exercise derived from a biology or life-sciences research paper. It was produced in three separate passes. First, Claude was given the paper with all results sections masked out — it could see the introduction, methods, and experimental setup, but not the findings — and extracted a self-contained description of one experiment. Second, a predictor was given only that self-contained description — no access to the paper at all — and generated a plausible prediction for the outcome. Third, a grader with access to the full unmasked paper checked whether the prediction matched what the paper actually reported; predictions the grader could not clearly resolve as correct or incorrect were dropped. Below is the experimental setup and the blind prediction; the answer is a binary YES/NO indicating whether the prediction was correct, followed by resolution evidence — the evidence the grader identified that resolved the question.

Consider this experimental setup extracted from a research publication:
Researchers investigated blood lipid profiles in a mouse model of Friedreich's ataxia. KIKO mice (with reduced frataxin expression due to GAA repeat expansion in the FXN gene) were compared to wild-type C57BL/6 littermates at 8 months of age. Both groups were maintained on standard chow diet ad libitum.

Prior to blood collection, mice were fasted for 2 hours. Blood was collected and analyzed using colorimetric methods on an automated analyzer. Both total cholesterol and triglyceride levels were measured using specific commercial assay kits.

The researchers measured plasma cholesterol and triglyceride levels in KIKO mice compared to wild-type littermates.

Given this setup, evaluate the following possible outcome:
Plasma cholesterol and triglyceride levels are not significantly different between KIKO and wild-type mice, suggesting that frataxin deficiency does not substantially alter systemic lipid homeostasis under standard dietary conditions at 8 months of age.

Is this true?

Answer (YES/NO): NO